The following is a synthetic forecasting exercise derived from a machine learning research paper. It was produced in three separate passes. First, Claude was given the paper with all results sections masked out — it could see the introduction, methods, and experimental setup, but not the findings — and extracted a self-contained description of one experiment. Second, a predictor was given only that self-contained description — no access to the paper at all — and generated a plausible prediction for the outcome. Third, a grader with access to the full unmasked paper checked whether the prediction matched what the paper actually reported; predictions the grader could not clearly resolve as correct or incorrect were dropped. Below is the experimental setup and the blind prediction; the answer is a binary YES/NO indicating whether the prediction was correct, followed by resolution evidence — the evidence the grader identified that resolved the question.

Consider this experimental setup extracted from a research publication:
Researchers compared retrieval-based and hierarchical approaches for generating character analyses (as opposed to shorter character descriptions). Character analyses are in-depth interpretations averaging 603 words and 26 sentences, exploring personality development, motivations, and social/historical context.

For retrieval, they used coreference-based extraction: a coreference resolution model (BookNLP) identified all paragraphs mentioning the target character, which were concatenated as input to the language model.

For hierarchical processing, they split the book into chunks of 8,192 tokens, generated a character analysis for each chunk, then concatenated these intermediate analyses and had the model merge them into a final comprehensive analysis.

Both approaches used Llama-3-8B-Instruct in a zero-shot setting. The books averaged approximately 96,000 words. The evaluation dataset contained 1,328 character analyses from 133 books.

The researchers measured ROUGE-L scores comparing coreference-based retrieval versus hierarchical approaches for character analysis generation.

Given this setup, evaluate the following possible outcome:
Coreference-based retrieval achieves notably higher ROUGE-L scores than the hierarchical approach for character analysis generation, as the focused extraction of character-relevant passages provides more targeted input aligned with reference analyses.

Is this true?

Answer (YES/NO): YES